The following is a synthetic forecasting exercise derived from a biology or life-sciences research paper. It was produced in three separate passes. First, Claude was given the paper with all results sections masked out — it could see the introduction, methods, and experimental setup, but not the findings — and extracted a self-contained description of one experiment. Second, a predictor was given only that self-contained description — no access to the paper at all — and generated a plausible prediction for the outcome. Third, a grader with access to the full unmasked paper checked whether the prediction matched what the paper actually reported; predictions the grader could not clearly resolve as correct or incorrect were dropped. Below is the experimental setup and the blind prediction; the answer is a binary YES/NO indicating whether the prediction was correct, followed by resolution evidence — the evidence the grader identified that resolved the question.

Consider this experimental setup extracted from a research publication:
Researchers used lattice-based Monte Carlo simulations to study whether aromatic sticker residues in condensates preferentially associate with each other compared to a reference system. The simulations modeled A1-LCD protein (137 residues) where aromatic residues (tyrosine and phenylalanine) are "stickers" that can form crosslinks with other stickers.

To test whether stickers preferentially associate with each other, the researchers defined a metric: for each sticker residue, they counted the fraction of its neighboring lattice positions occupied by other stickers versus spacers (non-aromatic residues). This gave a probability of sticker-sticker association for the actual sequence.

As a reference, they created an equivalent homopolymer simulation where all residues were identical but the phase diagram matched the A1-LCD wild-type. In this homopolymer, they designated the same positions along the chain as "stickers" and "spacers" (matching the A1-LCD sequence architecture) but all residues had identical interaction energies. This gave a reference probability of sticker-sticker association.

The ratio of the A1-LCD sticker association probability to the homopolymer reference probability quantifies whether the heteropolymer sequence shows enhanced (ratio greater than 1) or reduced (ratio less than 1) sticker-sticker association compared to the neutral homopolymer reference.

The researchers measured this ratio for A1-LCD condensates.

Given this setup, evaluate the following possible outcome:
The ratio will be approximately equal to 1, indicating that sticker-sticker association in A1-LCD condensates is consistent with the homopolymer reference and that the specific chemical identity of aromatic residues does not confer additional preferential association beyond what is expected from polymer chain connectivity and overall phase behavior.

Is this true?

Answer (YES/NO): NO